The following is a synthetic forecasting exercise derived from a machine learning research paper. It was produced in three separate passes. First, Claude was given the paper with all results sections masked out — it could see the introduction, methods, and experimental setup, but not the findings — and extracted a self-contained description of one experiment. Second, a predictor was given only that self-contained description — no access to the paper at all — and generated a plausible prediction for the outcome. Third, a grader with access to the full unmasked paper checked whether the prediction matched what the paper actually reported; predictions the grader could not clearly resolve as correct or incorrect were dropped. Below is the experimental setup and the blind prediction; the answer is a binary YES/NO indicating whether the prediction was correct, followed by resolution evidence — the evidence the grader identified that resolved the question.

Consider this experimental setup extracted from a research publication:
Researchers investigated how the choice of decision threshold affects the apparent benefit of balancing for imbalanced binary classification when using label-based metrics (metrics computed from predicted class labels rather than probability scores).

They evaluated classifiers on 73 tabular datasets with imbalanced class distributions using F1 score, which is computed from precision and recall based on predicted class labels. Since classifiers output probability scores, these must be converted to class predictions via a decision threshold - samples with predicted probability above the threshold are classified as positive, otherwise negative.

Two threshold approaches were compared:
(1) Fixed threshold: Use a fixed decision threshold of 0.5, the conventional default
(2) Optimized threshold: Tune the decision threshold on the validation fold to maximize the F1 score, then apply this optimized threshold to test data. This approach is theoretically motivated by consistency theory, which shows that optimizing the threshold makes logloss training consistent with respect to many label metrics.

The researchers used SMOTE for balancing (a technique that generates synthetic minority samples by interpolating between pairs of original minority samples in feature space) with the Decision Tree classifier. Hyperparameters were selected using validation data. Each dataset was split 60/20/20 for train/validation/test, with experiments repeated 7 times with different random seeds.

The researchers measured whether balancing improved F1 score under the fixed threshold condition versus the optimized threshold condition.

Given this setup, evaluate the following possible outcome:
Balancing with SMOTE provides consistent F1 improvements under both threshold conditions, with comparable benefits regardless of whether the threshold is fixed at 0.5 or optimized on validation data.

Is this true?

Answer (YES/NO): NO